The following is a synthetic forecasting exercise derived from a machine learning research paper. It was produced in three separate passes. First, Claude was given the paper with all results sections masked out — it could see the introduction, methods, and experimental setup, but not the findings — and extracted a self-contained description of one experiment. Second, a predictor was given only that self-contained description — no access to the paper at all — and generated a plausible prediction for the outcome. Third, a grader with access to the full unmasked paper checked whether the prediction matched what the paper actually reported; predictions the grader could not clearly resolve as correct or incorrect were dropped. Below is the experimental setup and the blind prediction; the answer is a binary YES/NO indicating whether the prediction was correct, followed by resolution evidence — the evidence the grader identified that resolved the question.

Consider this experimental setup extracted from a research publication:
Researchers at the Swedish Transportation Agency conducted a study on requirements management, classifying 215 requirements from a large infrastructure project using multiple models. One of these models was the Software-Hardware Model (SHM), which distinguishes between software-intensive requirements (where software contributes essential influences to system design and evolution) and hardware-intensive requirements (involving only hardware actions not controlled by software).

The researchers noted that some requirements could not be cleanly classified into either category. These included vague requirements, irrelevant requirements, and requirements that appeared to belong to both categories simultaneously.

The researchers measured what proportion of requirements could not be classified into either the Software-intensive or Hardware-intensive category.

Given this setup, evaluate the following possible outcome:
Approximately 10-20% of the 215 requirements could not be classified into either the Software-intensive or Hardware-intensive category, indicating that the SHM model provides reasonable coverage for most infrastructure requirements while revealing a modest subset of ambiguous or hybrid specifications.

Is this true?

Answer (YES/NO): NO